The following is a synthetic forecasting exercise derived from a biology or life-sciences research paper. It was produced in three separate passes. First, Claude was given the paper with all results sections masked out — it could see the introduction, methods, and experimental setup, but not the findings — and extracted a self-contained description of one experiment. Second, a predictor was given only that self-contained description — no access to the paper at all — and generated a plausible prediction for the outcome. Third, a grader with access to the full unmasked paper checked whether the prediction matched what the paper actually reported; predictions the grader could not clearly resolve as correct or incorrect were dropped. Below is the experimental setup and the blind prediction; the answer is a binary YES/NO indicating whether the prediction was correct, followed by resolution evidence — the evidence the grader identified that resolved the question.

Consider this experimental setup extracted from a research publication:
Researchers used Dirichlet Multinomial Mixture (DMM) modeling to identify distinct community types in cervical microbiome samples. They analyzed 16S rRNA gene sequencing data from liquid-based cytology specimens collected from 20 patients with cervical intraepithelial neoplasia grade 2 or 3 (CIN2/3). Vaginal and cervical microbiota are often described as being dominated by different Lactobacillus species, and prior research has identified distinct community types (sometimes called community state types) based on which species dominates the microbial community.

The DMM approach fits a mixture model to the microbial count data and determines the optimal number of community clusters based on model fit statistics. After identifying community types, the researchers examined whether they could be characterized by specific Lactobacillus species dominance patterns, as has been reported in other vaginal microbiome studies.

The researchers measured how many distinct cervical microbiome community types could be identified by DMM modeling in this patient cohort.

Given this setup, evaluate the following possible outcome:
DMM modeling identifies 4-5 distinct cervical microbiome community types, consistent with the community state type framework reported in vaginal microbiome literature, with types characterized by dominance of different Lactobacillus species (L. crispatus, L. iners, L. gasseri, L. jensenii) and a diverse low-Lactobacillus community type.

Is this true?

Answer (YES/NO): NO